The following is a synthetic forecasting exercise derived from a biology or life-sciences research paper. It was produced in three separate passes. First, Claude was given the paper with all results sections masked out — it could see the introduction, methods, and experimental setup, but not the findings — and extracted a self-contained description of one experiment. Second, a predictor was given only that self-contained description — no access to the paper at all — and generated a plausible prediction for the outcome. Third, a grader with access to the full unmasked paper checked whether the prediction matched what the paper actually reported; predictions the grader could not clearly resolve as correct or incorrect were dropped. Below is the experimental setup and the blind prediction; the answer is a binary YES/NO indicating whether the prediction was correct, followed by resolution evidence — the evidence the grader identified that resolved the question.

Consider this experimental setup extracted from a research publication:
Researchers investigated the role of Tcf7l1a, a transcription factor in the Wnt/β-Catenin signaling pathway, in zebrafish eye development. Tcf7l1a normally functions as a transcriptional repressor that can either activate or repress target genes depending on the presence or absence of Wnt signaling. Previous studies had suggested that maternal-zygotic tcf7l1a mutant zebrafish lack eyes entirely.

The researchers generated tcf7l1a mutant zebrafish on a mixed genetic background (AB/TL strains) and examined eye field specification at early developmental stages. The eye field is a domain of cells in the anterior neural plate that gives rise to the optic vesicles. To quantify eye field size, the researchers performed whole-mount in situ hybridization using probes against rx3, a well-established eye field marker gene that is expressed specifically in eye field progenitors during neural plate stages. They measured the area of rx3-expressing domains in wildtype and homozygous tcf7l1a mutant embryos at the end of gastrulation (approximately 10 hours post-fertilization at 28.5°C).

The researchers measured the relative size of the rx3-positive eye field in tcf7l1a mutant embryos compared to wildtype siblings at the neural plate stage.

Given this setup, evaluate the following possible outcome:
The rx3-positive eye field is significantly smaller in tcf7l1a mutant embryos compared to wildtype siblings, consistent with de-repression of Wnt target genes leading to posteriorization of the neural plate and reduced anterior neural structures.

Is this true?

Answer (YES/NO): YES